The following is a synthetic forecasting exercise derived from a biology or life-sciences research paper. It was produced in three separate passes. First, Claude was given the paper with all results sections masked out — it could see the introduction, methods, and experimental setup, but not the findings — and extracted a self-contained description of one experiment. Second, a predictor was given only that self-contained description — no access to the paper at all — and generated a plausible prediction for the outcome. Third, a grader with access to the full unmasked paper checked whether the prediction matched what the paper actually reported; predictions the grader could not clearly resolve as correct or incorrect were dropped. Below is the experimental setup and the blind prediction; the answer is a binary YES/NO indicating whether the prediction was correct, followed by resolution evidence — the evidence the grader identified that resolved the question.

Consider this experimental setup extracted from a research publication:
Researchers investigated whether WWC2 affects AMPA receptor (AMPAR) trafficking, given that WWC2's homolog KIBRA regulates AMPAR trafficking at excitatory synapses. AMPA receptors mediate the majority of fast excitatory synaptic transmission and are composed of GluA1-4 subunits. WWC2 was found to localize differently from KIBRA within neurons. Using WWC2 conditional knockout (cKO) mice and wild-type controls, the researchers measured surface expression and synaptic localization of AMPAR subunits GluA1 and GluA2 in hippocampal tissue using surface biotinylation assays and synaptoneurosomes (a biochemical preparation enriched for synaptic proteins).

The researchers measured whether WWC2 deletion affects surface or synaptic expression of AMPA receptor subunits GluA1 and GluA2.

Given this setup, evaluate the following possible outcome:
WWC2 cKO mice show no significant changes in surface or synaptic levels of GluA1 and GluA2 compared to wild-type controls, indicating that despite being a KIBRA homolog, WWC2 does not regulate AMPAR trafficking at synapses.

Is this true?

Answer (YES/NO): YES